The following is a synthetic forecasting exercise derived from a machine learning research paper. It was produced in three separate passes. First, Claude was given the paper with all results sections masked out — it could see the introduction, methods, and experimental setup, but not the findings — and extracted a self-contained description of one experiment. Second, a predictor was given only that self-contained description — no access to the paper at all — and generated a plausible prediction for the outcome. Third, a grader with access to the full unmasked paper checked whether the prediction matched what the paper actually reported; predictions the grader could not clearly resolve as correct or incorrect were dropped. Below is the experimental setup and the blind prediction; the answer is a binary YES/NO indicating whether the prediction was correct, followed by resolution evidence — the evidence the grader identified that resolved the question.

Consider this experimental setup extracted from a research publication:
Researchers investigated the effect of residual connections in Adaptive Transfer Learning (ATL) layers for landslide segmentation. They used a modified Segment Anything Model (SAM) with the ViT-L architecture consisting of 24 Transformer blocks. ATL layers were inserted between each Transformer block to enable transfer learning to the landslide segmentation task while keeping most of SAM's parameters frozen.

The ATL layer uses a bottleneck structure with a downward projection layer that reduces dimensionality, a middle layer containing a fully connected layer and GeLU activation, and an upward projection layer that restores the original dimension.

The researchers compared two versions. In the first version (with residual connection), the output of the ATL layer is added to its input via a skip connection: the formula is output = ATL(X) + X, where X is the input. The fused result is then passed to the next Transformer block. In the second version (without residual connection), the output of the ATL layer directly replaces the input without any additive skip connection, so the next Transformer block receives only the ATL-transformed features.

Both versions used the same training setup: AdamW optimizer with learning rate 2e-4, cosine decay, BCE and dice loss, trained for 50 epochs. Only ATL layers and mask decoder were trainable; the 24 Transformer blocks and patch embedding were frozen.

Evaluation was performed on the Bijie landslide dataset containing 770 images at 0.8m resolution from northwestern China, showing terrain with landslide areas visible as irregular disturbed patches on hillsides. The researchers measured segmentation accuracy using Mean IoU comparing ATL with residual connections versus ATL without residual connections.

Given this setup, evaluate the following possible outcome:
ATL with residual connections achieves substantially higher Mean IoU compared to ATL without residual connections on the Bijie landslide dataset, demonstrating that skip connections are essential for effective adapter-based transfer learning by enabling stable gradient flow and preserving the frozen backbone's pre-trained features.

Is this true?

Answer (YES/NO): YES